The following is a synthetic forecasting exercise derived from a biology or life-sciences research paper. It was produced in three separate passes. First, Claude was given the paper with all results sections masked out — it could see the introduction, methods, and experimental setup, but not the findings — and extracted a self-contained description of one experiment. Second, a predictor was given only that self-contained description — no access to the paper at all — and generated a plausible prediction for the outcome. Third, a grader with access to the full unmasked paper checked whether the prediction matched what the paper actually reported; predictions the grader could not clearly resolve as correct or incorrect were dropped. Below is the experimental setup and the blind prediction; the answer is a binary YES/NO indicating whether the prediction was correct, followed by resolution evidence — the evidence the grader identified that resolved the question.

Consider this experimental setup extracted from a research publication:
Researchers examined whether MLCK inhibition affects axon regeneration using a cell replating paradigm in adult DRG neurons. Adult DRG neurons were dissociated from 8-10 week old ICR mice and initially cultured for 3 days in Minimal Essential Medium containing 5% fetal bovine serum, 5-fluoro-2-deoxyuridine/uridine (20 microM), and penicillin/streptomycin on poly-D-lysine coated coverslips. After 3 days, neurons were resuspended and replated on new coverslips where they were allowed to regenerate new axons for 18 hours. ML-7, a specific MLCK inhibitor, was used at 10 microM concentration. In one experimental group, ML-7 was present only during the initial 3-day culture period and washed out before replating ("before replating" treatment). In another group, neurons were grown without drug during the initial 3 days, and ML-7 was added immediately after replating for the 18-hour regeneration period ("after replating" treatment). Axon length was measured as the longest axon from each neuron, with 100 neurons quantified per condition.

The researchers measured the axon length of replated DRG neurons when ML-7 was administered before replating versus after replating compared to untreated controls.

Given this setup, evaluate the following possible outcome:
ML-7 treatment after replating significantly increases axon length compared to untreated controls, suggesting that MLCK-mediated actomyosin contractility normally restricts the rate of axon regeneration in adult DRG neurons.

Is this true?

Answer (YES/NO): NO